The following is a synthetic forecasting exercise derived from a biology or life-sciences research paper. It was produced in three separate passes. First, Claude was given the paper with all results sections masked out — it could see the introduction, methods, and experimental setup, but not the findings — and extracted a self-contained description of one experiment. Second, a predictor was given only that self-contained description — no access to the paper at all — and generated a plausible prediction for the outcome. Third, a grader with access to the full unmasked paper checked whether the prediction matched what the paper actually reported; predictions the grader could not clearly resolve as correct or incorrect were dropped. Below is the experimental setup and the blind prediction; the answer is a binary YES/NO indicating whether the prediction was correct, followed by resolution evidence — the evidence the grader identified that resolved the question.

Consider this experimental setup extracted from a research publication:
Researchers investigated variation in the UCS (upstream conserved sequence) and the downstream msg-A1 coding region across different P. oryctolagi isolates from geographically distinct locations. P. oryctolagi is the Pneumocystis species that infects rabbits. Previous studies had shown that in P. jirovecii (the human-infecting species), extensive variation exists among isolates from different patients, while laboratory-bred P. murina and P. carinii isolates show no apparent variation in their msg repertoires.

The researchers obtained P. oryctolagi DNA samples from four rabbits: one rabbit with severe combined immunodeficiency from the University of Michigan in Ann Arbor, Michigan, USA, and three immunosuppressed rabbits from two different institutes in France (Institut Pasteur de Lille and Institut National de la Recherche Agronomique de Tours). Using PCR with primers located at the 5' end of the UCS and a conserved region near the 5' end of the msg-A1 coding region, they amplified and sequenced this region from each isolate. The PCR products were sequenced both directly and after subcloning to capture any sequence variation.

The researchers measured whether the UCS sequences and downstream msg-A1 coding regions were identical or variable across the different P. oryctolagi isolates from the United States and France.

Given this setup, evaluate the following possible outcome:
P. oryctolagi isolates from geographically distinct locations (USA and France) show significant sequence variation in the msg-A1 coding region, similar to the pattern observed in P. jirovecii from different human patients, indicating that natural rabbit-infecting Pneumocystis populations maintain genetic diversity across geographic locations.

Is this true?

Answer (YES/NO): NO